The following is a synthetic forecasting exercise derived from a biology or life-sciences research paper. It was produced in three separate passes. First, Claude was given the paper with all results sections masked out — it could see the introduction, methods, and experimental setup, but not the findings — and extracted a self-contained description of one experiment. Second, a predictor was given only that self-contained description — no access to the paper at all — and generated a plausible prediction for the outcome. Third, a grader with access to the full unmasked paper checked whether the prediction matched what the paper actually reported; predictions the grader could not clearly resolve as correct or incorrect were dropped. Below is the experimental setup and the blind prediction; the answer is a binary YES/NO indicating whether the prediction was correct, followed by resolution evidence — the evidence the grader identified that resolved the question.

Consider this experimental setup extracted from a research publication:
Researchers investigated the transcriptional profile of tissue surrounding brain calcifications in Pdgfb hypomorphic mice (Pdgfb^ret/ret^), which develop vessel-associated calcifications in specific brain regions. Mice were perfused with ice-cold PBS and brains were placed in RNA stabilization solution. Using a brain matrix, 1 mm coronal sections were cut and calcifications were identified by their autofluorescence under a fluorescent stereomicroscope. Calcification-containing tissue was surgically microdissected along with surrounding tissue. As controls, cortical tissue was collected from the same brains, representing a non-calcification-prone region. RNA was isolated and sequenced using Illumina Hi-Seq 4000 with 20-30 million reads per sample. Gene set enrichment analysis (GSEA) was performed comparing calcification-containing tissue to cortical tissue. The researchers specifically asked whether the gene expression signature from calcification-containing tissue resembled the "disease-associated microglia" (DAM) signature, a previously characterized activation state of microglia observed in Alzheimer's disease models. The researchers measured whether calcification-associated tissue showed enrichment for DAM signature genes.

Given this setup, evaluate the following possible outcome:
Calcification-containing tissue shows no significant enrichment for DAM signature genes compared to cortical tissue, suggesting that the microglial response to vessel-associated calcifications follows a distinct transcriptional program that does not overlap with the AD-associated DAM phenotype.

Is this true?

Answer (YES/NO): NO